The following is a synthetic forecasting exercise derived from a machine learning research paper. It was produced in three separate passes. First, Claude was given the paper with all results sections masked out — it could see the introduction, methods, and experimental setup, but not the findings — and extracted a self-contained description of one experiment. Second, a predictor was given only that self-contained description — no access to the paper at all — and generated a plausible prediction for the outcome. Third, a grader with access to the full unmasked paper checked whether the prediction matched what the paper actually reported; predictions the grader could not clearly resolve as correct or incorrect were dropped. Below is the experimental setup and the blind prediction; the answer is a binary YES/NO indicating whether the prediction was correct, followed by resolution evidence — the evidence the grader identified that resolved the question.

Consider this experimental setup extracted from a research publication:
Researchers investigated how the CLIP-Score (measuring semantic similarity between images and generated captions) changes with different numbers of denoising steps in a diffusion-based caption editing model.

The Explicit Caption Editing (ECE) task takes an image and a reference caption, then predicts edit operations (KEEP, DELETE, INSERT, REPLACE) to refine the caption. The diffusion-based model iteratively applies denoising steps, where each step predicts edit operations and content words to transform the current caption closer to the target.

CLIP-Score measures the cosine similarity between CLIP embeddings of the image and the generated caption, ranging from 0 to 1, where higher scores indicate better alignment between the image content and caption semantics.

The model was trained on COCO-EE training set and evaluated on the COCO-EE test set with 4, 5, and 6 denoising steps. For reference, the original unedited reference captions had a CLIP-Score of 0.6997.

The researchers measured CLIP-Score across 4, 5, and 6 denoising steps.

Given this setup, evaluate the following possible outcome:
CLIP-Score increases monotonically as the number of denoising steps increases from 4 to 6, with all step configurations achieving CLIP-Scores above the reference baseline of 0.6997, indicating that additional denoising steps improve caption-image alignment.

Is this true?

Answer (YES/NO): YES